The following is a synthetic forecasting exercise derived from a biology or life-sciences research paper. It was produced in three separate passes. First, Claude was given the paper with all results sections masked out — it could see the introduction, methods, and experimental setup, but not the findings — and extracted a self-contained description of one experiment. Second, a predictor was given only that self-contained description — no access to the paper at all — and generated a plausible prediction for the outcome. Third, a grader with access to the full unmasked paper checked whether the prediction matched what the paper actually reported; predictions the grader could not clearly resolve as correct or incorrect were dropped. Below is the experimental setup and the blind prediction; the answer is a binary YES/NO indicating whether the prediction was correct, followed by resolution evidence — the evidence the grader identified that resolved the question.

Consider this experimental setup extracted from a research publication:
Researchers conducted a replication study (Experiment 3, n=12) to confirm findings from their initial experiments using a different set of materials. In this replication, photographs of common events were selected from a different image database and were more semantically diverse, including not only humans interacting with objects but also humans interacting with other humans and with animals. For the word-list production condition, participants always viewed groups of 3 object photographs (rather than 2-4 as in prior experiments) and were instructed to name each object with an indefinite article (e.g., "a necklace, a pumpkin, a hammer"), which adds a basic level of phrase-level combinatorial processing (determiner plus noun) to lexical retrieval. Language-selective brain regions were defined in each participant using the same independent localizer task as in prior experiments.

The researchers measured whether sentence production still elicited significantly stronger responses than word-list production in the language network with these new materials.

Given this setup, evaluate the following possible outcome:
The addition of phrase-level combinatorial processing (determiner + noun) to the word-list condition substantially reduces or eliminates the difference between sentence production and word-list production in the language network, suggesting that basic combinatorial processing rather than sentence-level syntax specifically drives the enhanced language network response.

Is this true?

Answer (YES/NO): NO